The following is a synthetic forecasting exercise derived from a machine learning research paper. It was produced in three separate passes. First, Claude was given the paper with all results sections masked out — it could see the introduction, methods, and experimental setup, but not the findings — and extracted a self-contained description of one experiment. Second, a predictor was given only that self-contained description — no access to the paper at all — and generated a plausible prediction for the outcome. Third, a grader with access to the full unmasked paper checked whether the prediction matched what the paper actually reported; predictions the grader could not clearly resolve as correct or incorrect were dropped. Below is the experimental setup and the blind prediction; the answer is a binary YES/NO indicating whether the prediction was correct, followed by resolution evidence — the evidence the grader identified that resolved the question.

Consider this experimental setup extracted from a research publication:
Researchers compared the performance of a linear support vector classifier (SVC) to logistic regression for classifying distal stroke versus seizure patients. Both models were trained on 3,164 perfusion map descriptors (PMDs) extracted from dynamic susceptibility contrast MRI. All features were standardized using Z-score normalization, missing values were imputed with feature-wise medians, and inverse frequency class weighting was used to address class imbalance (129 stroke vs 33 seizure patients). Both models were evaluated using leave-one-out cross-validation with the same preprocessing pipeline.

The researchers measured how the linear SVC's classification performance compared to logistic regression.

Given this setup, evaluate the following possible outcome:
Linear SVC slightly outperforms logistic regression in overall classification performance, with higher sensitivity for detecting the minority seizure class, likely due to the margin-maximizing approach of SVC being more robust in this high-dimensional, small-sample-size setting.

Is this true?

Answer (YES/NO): NO